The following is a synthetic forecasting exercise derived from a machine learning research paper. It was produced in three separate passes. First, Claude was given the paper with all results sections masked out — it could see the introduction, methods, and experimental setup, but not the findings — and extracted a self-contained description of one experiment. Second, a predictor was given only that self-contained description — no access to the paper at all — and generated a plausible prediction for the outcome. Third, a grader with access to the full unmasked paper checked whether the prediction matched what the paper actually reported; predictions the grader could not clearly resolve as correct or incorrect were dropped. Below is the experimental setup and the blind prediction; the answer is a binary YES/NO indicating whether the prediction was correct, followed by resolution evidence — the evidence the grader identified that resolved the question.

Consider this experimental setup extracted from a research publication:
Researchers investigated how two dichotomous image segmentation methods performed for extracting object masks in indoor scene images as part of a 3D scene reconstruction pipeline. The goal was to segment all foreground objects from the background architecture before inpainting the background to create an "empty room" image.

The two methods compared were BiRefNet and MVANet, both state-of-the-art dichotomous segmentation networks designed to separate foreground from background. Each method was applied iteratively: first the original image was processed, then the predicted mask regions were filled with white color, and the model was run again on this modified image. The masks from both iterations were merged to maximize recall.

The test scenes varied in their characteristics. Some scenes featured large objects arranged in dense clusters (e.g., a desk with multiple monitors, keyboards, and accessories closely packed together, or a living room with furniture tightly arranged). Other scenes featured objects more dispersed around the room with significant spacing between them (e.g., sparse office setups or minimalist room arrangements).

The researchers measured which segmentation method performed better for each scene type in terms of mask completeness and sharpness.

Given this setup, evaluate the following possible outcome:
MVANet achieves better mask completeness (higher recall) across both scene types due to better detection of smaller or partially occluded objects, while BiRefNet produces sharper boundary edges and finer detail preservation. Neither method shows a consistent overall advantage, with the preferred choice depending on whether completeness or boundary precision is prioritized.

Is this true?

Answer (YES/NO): NO